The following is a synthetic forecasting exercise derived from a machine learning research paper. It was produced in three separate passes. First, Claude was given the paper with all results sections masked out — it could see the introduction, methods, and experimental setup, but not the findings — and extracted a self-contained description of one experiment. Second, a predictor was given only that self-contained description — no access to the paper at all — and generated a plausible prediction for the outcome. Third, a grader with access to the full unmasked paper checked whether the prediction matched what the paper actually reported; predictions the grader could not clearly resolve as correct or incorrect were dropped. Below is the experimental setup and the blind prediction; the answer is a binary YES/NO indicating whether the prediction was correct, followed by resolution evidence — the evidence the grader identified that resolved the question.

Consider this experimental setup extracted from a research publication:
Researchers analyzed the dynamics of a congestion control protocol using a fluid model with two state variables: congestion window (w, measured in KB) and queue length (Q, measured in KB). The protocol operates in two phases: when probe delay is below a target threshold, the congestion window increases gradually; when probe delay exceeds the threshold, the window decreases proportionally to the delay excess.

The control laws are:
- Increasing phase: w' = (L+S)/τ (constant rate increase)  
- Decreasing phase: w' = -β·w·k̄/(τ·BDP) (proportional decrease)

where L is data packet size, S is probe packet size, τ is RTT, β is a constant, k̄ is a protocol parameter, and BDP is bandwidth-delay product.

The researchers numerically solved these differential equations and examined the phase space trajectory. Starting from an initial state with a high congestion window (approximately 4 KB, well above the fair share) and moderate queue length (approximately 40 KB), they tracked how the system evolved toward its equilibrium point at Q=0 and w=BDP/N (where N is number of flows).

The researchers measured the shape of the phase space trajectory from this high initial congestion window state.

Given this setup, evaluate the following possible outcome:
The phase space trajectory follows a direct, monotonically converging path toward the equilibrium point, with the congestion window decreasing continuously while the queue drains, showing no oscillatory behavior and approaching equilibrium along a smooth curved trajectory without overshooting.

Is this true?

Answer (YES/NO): NO